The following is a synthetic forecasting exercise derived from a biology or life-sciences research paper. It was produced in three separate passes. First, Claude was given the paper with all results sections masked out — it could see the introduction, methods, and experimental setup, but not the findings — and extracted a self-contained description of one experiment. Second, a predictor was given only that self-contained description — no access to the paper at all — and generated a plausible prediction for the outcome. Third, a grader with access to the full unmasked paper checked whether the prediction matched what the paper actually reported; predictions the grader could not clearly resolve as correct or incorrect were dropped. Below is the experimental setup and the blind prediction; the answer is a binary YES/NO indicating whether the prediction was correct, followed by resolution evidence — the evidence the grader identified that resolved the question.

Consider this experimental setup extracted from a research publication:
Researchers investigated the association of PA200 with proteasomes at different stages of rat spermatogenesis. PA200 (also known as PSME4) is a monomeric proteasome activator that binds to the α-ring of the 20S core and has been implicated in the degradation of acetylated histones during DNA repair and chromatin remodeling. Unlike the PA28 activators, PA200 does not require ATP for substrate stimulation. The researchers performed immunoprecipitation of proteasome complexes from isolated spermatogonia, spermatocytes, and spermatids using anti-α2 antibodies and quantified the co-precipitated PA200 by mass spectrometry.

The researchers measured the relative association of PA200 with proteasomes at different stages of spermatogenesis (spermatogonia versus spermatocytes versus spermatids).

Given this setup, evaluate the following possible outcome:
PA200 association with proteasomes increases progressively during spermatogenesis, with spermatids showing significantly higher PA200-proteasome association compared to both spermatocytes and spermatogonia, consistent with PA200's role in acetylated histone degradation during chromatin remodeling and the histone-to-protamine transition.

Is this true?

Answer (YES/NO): NO